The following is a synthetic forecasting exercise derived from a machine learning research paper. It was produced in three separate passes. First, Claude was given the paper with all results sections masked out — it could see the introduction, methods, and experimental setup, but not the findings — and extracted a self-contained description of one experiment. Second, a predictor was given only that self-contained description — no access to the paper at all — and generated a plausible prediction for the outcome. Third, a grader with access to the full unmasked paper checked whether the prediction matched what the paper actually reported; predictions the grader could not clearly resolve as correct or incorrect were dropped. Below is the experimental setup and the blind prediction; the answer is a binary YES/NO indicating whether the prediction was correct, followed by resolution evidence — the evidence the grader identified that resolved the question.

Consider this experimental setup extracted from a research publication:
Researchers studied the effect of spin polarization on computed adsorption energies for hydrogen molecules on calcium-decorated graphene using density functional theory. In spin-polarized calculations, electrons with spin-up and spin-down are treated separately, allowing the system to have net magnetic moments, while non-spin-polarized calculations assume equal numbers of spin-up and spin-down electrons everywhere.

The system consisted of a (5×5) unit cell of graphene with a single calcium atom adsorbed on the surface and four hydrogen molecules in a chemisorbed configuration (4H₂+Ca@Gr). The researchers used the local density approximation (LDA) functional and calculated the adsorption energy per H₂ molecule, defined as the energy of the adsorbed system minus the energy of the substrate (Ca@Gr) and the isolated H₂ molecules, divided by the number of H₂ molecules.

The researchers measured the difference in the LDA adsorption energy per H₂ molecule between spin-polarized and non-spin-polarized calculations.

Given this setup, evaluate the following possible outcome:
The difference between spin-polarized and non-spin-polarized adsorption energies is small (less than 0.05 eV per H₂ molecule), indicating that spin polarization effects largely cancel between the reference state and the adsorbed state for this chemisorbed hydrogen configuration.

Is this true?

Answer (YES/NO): NO